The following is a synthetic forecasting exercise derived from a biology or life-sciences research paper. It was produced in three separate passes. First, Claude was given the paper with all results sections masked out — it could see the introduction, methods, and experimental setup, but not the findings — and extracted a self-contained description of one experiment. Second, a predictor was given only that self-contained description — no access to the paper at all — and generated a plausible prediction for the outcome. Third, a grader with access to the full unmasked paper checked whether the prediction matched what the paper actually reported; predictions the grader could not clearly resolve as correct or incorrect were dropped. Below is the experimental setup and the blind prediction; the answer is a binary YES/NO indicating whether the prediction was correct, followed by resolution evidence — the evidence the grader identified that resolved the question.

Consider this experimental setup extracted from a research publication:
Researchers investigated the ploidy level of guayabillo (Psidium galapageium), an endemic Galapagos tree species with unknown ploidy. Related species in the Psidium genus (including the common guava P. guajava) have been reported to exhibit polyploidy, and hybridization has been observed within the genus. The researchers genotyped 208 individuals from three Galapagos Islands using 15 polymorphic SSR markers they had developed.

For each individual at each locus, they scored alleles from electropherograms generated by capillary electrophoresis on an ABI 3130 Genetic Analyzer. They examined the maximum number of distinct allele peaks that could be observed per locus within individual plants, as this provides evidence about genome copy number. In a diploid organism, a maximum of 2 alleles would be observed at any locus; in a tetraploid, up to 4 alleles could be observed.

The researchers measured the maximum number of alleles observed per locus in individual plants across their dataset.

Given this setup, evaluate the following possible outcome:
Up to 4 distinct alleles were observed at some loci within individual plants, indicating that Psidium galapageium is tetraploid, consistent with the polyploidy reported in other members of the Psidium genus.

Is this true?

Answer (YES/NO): YES